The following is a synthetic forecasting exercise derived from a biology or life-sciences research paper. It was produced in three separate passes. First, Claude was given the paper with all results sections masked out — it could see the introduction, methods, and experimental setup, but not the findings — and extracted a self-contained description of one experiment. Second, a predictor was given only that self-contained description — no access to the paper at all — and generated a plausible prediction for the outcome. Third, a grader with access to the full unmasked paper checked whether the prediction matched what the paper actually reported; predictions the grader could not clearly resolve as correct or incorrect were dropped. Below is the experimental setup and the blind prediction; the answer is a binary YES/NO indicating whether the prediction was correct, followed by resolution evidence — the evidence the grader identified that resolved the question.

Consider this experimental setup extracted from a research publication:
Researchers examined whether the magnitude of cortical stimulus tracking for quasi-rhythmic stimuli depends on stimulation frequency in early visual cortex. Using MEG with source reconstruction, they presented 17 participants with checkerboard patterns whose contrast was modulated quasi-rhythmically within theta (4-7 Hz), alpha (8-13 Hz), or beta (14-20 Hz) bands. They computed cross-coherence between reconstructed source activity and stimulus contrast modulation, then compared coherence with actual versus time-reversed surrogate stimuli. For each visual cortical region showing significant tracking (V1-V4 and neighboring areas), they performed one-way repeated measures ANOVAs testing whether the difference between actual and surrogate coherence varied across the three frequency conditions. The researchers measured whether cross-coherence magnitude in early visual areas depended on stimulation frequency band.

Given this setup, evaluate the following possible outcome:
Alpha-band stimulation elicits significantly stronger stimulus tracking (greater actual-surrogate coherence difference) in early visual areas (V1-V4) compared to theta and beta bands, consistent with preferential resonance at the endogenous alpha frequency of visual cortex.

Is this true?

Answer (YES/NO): NO